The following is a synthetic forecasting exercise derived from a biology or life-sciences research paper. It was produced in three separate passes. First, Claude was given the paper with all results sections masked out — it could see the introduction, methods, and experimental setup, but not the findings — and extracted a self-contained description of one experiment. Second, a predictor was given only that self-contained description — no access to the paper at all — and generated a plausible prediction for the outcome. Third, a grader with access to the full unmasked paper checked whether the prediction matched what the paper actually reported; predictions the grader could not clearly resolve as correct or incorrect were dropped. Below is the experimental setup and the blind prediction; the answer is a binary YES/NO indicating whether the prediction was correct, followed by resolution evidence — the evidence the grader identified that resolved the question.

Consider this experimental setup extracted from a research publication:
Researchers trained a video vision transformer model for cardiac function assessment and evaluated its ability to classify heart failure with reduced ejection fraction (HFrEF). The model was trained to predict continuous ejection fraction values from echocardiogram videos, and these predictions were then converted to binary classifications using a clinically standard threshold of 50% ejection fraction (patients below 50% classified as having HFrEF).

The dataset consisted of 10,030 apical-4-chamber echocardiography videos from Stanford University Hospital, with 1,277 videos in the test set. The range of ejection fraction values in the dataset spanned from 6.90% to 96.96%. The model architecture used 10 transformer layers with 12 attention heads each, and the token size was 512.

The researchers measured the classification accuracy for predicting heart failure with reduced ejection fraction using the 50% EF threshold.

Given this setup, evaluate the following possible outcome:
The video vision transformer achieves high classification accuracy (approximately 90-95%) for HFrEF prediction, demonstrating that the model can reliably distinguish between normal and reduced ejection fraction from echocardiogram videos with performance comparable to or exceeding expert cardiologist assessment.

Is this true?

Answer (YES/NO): NO